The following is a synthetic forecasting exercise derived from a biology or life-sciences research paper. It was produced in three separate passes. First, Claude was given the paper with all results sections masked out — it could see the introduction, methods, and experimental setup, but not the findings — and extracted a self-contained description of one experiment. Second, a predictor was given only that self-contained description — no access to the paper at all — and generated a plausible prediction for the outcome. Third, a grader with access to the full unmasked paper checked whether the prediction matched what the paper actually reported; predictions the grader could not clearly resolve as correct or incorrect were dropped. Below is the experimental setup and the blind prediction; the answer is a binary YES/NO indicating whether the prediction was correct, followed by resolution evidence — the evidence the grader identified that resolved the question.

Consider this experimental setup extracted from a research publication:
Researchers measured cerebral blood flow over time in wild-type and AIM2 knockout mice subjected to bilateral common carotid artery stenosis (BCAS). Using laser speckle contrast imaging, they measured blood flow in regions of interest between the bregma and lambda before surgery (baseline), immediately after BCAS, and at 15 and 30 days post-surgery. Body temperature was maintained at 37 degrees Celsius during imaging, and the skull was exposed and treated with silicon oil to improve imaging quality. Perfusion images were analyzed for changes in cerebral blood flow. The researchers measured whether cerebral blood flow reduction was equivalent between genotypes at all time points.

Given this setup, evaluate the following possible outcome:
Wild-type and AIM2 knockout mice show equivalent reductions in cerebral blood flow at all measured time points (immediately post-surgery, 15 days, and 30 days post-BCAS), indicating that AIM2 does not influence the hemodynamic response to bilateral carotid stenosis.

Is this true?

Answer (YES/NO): NO